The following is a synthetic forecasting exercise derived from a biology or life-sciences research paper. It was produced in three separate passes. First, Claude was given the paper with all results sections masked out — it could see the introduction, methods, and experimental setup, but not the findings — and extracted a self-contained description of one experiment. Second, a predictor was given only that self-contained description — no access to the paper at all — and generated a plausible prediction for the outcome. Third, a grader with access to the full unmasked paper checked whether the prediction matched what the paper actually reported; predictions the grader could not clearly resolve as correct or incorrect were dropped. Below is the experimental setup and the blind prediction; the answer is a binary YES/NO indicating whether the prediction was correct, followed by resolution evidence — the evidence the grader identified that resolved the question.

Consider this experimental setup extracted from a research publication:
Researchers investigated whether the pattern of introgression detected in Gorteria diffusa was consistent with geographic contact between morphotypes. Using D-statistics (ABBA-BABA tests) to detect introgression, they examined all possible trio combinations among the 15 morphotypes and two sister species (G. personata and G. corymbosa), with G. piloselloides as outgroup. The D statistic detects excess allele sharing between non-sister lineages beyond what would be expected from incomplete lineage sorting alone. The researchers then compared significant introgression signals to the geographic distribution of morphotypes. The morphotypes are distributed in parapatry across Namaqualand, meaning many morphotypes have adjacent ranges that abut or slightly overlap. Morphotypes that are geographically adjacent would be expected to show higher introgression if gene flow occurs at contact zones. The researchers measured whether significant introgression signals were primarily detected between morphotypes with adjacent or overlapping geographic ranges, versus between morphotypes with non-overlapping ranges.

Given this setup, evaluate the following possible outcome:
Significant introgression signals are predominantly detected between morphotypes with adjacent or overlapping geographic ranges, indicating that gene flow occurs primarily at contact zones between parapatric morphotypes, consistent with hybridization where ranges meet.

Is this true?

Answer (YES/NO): NO